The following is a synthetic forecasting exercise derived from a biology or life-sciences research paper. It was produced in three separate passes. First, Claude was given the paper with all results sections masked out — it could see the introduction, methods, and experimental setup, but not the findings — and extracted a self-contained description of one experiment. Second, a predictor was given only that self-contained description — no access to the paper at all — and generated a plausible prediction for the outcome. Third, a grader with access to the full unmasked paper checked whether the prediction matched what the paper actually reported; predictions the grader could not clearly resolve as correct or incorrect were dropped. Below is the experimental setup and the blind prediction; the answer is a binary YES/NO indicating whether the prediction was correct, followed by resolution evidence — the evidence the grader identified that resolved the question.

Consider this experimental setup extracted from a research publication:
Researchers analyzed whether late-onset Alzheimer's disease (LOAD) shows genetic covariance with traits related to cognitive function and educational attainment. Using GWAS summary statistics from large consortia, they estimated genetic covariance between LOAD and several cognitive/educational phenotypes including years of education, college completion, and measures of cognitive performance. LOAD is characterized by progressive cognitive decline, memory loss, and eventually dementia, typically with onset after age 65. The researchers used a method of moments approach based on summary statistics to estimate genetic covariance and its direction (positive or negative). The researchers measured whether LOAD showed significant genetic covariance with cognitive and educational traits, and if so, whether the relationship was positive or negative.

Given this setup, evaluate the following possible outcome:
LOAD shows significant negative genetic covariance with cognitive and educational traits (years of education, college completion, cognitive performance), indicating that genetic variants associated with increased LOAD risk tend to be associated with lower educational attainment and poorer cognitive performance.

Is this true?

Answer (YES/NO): YES